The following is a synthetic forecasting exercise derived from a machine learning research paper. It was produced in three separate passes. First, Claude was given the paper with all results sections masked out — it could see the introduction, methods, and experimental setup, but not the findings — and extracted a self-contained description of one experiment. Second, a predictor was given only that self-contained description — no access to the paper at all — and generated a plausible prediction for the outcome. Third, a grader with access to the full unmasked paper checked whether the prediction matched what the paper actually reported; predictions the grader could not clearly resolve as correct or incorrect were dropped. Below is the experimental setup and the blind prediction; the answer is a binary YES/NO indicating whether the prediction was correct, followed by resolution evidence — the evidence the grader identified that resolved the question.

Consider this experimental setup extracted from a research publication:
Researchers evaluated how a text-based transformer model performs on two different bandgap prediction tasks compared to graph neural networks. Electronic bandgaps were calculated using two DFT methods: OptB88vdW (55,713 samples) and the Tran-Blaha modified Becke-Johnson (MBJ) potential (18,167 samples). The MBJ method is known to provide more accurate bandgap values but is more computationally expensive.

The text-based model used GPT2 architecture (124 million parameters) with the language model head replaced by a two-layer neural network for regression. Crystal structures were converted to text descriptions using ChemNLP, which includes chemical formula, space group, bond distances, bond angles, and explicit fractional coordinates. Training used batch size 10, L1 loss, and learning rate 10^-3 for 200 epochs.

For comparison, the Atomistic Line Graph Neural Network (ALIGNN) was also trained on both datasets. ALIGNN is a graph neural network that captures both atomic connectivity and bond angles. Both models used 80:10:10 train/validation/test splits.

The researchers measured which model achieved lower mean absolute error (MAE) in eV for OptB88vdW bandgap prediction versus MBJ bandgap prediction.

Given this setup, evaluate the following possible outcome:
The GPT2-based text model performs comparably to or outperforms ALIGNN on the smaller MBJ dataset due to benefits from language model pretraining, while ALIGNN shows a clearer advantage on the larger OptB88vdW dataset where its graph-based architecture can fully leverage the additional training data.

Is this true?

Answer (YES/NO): NO